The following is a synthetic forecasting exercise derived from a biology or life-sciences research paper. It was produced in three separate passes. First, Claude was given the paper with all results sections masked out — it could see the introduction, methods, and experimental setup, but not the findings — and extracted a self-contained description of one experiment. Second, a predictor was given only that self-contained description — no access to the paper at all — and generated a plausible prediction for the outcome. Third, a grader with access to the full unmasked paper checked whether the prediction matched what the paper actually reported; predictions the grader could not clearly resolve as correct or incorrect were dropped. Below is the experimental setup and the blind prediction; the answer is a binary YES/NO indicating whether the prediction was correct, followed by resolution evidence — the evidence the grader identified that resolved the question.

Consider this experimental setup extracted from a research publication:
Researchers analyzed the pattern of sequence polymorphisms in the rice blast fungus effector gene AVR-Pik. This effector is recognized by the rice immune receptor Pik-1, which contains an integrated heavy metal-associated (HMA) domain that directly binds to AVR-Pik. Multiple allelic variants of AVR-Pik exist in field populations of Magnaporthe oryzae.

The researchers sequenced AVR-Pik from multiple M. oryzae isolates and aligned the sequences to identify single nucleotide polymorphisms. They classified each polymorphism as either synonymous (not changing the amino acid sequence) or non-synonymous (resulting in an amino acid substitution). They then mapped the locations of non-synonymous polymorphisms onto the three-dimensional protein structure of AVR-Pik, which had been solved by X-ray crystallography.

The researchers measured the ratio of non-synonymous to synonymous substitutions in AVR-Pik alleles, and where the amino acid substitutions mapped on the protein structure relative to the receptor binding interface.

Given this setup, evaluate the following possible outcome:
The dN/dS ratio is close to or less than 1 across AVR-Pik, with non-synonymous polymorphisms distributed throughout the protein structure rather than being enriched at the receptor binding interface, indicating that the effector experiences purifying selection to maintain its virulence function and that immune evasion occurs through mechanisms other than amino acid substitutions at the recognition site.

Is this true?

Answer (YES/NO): NO